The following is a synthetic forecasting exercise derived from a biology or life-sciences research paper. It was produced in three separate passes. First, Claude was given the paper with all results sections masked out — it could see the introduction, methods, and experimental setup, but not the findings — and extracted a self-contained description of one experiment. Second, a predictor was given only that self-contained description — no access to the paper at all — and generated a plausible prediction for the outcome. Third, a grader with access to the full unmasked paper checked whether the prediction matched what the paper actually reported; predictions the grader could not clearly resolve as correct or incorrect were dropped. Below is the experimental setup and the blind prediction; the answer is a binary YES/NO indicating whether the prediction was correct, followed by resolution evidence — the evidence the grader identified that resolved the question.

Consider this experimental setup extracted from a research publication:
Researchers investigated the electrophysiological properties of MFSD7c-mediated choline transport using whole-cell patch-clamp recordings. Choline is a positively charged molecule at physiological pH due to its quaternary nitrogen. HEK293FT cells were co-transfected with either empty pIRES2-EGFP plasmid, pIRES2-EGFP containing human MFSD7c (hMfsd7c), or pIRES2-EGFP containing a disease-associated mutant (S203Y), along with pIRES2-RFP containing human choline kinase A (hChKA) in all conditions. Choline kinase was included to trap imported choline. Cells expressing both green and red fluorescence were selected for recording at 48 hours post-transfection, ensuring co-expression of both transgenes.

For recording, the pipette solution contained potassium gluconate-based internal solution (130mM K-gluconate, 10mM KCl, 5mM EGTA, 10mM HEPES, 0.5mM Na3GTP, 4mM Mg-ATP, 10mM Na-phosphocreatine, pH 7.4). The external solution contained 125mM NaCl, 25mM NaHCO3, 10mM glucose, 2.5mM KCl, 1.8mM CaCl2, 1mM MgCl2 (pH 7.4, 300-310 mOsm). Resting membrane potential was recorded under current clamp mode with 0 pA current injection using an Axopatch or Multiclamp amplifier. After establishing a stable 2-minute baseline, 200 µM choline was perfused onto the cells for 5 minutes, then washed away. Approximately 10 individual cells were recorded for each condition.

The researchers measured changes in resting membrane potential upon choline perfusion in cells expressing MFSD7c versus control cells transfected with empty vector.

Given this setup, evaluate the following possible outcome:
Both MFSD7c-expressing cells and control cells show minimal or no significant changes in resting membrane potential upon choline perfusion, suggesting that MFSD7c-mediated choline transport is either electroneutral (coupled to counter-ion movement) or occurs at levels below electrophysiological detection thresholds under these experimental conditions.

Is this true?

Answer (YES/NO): NO